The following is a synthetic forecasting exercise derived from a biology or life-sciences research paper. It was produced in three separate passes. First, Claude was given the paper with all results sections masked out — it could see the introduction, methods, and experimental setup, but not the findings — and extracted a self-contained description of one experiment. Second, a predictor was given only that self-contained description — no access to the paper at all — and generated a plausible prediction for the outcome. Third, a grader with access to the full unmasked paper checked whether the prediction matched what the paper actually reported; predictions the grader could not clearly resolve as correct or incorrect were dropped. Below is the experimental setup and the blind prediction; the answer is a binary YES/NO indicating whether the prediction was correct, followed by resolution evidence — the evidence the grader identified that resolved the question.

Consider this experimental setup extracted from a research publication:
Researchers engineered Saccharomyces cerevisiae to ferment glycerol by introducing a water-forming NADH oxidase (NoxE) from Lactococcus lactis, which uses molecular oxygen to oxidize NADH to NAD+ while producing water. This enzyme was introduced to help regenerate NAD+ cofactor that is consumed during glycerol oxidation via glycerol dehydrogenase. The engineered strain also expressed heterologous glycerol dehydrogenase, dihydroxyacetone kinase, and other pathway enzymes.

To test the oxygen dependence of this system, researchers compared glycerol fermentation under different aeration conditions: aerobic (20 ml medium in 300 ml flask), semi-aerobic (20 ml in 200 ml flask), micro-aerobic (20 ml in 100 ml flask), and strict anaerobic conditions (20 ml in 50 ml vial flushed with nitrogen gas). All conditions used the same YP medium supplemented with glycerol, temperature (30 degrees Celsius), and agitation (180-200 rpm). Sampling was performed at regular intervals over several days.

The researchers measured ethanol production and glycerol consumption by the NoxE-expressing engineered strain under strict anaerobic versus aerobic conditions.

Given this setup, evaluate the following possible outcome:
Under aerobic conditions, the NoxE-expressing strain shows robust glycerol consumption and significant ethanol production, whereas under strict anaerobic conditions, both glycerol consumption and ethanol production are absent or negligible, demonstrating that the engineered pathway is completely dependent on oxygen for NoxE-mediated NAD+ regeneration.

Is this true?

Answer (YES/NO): YES